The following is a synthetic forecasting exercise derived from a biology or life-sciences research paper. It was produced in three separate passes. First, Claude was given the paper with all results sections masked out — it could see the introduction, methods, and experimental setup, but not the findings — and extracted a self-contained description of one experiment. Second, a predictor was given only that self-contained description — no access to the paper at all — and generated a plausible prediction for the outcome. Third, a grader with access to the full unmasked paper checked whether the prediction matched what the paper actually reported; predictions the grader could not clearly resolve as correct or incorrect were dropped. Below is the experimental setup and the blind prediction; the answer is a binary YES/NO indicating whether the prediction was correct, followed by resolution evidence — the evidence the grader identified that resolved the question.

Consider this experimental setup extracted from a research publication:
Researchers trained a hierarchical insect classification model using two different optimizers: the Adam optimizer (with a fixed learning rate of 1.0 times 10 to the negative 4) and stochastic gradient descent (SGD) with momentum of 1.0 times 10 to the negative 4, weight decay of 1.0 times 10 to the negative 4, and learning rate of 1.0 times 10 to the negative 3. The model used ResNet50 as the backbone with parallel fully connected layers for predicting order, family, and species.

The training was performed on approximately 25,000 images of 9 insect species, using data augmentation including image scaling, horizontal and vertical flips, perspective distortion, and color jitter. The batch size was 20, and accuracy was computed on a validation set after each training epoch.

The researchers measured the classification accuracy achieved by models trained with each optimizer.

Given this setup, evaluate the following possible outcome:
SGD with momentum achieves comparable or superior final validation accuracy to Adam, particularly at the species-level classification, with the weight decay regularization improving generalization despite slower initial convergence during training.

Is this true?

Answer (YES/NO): NO